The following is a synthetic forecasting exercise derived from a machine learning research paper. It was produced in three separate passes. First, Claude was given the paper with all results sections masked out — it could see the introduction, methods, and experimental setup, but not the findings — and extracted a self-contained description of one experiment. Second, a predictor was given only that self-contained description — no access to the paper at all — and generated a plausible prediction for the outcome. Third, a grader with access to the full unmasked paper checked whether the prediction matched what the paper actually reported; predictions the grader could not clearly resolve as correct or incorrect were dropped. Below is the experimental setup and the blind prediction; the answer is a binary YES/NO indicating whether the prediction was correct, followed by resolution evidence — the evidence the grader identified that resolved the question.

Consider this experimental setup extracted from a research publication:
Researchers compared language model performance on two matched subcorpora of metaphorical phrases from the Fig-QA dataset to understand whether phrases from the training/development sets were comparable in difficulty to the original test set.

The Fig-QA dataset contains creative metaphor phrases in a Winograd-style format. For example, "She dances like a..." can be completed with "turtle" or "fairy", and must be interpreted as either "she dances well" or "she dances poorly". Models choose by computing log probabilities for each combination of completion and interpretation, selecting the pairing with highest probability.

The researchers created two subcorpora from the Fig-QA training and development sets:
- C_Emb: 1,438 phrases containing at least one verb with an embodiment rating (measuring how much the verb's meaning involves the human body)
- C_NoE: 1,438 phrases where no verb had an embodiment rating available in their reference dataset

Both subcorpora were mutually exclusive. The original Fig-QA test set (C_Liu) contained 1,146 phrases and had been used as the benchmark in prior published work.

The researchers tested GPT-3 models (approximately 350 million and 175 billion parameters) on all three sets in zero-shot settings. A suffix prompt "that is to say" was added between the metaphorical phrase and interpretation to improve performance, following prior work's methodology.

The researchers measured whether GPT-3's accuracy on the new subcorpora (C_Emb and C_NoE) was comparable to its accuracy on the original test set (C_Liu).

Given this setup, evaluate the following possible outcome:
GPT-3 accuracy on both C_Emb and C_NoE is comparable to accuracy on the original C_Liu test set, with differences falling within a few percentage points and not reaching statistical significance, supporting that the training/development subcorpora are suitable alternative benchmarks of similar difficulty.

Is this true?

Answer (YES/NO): NO